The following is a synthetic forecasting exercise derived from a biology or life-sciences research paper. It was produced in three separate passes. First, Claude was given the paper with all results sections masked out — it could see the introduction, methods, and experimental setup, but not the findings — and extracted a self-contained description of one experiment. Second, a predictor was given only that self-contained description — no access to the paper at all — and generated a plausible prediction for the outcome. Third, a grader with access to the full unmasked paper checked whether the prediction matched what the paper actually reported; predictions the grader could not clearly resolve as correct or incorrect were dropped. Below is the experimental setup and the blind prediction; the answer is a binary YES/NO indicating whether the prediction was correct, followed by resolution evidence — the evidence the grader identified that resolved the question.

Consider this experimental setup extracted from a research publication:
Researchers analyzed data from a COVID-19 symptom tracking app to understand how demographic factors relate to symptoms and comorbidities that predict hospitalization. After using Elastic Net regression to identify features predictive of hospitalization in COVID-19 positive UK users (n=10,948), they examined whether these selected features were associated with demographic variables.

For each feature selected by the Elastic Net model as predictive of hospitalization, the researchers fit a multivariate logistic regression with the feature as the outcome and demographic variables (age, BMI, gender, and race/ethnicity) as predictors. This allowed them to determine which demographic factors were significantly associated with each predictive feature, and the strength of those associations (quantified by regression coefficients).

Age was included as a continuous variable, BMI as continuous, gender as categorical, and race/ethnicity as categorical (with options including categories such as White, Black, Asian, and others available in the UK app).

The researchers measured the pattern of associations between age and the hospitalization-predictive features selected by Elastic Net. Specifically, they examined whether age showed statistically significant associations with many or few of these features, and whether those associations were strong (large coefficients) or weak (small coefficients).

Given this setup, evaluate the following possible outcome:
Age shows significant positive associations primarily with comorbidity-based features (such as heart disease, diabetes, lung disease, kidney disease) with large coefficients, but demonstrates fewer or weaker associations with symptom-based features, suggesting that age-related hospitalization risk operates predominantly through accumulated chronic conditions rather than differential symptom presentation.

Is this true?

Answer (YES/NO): NO